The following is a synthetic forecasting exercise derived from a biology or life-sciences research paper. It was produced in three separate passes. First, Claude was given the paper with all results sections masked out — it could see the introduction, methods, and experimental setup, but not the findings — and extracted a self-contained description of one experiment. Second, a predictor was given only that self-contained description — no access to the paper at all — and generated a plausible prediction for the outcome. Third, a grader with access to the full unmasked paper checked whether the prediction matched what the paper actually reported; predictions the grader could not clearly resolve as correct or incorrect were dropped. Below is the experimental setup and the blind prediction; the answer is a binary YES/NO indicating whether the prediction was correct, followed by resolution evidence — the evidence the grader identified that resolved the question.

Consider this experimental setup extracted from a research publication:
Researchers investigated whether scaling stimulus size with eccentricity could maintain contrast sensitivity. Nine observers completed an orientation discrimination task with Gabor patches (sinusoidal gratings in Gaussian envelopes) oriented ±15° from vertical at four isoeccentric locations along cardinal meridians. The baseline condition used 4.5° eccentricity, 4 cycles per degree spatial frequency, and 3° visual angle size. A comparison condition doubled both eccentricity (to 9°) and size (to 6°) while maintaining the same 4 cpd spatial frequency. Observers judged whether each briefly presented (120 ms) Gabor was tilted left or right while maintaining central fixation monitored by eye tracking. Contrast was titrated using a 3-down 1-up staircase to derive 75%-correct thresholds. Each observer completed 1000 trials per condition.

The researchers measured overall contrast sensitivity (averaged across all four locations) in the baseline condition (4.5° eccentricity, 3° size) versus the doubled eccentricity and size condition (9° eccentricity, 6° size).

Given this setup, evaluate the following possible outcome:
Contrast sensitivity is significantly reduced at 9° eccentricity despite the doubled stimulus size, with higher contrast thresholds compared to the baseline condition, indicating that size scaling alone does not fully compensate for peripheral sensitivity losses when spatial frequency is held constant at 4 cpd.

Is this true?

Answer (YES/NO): NO